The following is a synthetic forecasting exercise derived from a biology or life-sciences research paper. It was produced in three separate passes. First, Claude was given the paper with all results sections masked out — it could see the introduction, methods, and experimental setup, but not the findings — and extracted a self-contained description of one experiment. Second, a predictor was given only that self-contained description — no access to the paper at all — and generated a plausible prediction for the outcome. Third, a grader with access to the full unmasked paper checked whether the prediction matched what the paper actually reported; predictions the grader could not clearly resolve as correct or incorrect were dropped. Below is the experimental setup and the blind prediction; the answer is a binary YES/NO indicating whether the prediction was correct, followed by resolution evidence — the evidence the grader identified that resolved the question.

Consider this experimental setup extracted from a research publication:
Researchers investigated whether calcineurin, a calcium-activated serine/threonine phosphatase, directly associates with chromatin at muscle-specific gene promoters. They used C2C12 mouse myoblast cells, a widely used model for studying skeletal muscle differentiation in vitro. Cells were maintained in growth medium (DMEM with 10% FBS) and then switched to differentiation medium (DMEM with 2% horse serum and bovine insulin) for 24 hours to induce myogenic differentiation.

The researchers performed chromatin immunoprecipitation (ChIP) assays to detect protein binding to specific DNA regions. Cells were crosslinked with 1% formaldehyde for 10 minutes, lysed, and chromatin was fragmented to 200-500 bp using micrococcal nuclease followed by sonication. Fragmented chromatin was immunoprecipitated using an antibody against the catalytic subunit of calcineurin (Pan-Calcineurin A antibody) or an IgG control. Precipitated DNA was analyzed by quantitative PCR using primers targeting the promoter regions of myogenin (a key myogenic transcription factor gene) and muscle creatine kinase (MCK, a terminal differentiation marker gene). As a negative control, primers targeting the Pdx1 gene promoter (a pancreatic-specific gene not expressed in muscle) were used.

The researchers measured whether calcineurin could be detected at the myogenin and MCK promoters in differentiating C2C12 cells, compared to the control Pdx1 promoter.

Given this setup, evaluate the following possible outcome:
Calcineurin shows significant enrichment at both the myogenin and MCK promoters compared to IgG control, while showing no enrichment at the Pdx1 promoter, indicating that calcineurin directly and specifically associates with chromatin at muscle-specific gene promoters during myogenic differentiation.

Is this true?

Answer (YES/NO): YES